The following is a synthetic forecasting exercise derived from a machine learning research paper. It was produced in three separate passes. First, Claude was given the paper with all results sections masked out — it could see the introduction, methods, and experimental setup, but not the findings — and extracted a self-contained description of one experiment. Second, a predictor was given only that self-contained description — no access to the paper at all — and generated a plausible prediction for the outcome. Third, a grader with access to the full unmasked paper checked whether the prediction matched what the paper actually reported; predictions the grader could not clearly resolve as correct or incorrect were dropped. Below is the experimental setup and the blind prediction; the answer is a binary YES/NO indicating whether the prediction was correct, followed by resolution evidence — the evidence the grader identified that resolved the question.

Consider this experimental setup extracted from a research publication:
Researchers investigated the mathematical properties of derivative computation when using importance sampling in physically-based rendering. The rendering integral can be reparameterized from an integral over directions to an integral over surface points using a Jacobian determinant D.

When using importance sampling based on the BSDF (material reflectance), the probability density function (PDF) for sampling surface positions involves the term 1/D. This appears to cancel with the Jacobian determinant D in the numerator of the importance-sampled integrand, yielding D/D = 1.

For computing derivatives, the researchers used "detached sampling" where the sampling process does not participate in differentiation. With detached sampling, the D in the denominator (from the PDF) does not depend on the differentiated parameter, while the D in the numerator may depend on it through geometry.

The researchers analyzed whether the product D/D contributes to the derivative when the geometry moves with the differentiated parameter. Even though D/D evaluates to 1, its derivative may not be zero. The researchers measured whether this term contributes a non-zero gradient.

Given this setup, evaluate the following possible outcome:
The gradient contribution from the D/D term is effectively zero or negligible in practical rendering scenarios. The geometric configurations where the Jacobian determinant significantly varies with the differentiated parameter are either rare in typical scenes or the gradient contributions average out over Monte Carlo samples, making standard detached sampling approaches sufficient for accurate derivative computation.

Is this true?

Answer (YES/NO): NO